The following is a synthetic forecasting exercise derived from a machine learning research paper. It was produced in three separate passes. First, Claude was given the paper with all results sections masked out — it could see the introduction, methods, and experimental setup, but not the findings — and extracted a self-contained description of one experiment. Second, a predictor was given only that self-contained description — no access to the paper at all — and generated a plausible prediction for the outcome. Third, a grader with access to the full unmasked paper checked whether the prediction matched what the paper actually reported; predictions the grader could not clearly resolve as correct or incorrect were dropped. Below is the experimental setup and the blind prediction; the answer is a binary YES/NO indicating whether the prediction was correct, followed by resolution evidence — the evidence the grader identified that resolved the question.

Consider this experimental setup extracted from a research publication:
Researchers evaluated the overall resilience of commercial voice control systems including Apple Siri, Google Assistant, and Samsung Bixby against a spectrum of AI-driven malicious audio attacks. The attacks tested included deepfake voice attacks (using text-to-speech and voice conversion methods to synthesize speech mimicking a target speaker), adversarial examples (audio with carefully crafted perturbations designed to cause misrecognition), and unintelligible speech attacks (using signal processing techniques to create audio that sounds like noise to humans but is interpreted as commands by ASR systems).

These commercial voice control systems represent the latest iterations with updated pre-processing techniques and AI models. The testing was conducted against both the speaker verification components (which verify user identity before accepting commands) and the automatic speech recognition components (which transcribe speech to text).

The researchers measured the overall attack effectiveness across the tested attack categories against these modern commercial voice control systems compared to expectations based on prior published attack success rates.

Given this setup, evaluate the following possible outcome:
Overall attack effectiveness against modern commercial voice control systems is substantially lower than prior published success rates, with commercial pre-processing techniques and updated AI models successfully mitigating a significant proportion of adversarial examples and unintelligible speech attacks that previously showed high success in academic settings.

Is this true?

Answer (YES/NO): YES